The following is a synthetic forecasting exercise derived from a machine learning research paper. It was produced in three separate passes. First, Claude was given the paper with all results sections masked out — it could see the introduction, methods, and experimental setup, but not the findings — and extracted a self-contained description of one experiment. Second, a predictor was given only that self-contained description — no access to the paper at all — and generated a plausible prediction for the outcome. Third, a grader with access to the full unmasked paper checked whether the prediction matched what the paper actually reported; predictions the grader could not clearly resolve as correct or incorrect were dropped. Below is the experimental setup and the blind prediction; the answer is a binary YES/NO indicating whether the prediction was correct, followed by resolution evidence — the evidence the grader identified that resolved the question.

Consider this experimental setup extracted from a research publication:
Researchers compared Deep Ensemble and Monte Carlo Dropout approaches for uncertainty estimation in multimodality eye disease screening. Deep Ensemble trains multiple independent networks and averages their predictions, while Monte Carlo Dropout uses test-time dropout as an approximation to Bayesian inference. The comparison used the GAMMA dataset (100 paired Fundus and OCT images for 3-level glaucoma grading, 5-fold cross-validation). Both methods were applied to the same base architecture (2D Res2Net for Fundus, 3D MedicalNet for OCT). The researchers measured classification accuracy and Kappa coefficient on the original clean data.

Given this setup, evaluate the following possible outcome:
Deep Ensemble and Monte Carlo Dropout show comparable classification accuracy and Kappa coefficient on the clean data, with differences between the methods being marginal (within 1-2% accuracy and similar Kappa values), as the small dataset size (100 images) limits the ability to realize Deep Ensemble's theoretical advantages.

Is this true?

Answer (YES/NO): NO